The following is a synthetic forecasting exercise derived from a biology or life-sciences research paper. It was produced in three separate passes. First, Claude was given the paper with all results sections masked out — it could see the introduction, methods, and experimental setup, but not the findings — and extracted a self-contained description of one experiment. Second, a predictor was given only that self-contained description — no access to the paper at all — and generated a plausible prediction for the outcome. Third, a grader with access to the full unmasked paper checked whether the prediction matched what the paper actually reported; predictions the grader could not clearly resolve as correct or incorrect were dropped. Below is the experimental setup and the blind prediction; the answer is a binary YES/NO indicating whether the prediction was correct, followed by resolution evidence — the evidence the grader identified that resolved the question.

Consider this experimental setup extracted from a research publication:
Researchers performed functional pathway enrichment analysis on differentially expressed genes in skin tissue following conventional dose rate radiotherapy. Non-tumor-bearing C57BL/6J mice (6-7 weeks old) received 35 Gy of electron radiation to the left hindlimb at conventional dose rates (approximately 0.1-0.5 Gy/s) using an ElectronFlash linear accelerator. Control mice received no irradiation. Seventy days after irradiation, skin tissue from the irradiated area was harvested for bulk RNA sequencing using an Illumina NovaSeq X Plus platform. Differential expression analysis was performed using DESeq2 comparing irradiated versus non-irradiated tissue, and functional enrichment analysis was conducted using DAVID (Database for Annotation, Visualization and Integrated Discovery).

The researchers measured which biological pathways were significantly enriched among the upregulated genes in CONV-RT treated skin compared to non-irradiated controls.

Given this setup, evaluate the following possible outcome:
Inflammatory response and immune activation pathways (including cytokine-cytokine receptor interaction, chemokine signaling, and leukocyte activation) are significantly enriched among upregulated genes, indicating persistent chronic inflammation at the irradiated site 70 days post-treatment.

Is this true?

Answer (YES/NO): YES